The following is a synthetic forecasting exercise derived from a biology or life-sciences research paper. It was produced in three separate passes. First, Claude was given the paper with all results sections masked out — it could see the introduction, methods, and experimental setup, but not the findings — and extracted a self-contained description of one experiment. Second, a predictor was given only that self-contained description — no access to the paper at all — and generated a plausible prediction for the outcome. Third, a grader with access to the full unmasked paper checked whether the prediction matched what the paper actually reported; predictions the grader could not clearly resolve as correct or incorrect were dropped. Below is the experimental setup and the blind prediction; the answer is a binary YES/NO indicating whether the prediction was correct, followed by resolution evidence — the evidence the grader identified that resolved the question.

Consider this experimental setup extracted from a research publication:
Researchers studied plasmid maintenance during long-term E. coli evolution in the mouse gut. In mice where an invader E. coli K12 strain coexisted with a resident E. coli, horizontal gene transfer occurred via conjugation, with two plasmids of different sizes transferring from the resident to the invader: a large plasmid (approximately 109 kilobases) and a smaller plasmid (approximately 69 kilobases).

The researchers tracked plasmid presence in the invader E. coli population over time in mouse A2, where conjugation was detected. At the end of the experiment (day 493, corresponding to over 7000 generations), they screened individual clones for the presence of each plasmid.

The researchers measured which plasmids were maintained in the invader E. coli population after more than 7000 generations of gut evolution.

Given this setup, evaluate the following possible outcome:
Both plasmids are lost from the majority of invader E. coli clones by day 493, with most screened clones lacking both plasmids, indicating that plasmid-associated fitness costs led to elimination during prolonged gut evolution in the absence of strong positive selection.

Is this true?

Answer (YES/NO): NO